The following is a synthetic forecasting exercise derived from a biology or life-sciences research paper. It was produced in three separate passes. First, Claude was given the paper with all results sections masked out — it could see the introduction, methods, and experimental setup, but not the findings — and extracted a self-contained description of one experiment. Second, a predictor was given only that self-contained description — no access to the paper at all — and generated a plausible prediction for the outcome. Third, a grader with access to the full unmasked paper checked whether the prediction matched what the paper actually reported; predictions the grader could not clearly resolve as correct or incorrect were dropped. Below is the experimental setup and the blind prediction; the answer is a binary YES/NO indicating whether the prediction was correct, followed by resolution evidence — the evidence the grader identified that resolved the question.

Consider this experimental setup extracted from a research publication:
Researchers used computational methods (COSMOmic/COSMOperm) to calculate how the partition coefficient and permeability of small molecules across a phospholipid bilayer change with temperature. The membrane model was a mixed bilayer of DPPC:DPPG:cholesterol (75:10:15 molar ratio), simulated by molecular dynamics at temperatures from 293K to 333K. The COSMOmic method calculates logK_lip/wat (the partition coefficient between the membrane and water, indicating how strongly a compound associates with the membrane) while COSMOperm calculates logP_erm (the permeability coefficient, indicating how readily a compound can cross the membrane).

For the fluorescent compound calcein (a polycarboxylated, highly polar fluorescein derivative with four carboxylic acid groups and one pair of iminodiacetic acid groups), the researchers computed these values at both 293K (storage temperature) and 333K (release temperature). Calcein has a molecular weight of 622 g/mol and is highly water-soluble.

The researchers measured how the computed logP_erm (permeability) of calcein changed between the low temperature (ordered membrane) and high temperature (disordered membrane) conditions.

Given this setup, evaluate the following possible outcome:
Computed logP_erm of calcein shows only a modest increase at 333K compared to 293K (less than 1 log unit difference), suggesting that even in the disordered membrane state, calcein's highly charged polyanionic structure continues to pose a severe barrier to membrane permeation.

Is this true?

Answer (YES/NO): NO